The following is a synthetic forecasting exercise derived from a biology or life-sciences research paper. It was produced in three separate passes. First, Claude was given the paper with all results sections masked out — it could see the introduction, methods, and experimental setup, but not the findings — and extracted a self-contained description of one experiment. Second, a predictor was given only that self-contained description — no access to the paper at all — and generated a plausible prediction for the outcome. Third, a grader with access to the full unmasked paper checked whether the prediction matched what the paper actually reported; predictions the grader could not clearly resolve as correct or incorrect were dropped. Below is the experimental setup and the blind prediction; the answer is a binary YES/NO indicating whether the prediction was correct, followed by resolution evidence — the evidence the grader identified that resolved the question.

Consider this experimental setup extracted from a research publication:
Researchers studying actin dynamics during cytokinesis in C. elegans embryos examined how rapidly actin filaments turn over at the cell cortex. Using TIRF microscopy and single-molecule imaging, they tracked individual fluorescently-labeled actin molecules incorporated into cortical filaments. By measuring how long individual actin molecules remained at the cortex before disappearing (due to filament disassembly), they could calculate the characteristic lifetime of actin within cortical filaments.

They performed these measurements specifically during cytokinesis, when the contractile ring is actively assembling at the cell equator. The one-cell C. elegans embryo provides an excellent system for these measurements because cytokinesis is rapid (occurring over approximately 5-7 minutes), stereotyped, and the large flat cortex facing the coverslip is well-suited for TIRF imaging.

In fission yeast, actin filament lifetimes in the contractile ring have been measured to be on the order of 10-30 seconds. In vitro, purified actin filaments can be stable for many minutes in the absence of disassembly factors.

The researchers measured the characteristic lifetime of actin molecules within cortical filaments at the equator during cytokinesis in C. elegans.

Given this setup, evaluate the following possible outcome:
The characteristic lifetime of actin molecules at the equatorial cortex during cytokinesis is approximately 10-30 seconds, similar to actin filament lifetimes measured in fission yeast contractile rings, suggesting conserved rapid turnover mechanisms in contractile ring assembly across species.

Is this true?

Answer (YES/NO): NO